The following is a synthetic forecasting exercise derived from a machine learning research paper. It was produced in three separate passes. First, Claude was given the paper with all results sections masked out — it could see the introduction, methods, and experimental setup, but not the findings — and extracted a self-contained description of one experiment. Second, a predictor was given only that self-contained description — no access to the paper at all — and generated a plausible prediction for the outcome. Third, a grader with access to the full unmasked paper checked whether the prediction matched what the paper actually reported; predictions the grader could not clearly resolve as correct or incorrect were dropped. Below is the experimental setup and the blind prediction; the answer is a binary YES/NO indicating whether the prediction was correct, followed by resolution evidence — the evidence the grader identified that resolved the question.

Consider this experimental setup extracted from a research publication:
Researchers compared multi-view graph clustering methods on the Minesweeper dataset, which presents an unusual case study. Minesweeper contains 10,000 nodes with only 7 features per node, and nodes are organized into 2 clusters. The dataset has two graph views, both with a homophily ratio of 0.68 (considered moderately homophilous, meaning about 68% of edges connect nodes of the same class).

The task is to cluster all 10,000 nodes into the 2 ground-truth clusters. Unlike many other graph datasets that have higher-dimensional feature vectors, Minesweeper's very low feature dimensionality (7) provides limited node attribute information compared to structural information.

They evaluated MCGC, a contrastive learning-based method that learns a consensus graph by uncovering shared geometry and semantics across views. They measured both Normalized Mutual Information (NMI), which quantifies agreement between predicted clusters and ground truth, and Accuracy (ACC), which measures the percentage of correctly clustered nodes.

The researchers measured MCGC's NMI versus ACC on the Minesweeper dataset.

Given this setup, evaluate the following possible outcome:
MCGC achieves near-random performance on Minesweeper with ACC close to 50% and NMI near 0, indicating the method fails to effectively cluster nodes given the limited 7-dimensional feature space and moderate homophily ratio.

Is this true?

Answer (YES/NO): NO